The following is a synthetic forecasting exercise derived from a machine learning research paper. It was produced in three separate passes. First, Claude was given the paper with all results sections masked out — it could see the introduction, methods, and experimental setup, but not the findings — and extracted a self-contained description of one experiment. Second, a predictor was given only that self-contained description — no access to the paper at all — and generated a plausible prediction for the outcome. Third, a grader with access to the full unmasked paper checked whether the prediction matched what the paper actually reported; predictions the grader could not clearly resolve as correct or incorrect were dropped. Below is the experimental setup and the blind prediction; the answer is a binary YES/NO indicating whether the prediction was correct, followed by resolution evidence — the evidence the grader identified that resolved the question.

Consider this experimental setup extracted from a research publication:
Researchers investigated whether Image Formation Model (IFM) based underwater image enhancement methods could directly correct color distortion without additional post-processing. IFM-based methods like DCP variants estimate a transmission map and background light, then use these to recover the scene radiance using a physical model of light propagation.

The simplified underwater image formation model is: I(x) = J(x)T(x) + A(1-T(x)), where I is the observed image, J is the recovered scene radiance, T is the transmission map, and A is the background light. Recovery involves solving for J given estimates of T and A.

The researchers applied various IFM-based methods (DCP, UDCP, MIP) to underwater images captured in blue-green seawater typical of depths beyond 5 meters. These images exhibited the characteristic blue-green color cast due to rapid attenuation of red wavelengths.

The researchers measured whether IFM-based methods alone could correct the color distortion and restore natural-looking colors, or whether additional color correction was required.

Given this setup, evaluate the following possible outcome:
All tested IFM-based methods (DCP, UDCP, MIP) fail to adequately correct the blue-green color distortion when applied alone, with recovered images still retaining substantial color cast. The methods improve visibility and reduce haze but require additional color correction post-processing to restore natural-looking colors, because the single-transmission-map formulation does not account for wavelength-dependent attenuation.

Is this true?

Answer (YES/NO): YES